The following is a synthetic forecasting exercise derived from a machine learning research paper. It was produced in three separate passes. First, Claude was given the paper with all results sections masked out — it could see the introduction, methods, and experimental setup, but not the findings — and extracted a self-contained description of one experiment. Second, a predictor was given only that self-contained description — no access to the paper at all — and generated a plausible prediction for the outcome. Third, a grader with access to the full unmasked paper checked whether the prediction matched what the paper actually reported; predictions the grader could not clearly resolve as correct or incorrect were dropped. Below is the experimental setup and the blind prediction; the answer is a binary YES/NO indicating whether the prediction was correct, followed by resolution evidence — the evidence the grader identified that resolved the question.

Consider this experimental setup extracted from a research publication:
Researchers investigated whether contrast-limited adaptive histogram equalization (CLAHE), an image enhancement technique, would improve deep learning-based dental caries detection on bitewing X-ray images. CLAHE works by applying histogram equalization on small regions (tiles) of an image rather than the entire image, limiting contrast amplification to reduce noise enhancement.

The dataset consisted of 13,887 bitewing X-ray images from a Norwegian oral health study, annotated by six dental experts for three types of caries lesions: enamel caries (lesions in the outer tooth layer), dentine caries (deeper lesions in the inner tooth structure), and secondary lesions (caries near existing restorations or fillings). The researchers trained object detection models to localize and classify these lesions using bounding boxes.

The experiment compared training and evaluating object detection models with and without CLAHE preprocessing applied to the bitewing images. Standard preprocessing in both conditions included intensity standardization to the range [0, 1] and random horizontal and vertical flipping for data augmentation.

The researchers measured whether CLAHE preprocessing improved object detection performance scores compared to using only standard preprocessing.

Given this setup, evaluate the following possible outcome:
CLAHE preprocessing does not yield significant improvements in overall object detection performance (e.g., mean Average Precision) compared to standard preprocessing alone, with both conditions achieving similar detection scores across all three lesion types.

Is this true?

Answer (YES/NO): YES